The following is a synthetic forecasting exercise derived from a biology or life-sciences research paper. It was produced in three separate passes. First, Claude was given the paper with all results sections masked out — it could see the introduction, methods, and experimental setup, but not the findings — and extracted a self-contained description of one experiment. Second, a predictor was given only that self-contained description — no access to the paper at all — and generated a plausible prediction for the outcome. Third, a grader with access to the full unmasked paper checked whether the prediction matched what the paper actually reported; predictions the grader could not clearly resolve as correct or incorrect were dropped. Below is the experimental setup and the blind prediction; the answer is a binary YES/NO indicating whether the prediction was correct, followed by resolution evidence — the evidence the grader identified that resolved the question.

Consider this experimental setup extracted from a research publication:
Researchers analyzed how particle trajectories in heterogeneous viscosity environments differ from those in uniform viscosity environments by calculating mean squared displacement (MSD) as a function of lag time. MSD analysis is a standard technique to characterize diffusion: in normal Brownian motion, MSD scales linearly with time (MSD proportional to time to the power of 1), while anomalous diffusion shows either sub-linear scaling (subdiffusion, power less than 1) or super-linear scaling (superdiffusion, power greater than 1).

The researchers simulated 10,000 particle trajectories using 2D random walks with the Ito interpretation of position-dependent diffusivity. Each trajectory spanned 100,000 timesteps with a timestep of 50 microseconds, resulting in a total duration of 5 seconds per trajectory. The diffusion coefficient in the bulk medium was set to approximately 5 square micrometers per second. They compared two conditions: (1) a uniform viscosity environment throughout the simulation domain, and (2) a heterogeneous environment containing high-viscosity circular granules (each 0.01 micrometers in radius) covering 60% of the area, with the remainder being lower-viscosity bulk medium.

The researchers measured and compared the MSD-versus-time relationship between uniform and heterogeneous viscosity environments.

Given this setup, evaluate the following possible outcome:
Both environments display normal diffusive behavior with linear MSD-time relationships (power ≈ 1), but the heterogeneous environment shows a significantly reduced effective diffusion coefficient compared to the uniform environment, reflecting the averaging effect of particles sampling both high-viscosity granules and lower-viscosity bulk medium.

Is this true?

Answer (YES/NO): NO